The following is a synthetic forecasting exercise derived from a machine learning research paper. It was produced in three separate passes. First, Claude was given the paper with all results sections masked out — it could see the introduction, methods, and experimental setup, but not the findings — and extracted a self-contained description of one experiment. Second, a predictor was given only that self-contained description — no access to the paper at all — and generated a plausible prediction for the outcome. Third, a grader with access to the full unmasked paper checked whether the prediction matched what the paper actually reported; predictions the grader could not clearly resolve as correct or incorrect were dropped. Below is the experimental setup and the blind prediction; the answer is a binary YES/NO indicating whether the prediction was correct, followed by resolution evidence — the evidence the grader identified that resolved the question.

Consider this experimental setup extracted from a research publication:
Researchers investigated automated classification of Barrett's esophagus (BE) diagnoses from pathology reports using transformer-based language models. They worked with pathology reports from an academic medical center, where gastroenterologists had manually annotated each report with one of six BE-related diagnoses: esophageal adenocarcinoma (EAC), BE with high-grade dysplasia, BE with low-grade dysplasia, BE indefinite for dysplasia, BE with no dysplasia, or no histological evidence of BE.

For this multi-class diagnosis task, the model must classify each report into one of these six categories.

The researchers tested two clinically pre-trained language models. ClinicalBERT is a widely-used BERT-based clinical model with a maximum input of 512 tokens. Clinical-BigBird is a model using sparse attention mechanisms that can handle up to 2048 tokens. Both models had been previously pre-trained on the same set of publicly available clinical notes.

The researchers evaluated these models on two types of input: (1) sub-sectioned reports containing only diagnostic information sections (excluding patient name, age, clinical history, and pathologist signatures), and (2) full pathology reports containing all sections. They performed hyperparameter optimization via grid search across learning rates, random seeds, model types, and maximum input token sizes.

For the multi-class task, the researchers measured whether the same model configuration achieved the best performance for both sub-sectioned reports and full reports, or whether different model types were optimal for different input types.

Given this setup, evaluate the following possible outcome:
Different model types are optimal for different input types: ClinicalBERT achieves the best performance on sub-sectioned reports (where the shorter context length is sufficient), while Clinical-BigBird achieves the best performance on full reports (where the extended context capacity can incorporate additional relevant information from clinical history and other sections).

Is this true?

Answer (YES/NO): NO